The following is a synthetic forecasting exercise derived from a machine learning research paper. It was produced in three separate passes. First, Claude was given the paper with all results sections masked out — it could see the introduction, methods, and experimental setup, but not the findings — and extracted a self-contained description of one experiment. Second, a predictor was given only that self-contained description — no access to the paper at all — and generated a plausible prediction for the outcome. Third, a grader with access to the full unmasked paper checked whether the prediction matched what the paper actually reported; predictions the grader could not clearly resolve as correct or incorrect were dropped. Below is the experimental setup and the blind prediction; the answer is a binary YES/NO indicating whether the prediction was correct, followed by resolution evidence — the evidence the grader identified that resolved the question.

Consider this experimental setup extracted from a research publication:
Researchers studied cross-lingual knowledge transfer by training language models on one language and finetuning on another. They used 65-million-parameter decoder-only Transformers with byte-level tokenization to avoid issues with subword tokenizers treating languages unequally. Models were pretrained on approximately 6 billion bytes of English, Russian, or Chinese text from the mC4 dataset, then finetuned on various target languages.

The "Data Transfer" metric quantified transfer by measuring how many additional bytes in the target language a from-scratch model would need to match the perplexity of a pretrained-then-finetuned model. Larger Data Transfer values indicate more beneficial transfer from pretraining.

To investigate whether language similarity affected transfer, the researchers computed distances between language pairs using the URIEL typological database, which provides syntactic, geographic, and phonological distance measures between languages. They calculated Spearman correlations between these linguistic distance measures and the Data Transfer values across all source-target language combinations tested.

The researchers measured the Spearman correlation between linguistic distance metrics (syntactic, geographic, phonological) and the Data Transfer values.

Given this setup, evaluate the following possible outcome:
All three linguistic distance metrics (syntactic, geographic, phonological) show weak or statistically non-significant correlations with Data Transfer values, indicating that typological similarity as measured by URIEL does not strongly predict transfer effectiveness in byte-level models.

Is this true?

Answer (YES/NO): YES